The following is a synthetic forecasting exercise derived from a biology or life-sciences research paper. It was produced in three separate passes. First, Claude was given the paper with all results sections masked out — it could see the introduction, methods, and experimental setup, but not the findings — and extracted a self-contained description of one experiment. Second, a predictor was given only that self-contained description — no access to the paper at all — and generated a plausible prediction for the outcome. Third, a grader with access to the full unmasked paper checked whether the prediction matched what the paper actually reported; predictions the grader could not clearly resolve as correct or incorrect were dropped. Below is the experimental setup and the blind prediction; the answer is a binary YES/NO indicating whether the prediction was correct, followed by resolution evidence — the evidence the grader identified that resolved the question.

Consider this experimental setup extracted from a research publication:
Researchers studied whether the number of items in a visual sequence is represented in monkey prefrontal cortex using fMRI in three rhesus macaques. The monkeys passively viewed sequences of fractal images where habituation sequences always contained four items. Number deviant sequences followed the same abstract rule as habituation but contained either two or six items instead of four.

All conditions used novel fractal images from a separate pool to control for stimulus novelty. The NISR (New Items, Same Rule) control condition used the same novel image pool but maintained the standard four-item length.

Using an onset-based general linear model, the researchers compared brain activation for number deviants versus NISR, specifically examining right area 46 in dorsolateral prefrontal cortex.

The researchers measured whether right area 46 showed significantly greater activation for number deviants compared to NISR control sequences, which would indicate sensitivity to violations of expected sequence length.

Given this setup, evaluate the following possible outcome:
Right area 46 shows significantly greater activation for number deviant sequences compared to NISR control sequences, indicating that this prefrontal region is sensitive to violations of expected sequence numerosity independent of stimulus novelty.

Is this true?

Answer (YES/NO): NO